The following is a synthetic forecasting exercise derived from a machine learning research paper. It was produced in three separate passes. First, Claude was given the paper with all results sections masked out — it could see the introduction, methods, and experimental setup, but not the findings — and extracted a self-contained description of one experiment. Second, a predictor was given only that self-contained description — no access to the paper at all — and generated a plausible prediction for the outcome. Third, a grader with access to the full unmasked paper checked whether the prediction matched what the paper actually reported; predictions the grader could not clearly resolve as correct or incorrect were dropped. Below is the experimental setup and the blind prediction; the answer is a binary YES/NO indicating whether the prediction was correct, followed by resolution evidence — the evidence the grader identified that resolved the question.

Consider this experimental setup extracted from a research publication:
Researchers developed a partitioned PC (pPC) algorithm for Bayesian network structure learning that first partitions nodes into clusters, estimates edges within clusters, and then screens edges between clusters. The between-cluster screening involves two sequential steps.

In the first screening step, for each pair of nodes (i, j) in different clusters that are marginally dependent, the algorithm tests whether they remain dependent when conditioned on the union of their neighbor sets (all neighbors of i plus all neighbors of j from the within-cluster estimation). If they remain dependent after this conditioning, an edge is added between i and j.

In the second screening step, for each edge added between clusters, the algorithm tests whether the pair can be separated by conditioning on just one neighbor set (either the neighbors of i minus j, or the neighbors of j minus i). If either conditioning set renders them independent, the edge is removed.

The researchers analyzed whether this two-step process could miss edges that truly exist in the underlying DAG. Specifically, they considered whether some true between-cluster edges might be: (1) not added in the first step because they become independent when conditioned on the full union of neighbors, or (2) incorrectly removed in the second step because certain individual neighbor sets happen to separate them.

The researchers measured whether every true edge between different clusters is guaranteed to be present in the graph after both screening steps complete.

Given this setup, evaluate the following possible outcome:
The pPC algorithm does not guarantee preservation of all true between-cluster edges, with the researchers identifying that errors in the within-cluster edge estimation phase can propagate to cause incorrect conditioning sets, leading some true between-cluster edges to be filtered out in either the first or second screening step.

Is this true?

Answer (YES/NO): NO